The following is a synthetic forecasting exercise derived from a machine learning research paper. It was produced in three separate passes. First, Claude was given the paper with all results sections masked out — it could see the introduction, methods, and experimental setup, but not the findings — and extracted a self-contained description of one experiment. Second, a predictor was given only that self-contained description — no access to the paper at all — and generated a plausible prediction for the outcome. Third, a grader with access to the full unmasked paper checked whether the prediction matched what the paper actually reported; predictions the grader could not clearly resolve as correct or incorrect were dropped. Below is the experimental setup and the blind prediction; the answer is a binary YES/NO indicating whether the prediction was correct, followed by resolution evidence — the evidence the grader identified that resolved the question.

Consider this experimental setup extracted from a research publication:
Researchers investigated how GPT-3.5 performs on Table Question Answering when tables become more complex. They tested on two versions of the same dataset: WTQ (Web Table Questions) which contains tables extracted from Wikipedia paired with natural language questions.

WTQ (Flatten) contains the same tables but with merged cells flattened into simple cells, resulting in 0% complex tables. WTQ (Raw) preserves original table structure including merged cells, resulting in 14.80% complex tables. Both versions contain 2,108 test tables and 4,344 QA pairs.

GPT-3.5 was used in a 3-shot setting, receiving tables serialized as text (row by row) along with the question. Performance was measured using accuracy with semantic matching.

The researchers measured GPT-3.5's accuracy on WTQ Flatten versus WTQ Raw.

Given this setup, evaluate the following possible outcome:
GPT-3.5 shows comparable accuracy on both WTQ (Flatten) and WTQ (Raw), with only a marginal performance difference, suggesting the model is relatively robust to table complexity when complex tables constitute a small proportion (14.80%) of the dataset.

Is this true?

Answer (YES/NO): YES